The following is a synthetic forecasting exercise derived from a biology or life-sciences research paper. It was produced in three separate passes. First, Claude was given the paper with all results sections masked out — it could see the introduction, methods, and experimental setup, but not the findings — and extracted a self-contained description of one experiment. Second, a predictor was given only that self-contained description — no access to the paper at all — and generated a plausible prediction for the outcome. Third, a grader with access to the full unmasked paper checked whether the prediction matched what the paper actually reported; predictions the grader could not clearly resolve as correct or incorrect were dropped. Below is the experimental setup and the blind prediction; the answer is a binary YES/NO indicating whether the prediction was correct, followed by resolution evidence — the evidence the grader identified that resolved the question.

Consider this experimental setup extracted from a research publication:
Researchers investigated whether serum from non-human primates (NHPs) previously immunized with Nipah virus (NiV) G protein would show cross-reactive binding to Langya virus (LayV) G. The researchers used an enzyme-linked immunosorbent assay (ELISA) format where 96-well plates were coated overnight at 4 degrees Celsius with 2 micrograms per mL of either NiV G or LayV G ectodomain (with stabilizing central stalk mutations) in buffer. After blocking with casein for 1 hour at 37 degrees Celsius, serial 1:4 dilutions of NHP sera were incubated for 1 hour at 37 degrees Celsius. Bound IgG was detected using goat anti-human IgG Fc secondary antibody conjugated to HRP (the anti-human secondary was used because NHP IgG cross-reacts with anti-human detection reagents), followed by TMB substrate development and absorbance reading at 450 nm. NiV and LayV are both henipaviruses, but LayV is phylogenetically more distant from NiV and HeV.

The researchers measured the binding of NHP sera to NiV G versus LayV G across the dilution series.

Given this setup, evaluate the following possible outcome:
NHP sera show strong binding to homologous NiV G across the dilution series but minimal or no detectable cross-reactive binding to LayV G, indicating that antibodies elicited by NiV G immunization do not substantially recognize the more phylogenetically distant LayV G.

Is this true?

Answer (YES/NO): YES